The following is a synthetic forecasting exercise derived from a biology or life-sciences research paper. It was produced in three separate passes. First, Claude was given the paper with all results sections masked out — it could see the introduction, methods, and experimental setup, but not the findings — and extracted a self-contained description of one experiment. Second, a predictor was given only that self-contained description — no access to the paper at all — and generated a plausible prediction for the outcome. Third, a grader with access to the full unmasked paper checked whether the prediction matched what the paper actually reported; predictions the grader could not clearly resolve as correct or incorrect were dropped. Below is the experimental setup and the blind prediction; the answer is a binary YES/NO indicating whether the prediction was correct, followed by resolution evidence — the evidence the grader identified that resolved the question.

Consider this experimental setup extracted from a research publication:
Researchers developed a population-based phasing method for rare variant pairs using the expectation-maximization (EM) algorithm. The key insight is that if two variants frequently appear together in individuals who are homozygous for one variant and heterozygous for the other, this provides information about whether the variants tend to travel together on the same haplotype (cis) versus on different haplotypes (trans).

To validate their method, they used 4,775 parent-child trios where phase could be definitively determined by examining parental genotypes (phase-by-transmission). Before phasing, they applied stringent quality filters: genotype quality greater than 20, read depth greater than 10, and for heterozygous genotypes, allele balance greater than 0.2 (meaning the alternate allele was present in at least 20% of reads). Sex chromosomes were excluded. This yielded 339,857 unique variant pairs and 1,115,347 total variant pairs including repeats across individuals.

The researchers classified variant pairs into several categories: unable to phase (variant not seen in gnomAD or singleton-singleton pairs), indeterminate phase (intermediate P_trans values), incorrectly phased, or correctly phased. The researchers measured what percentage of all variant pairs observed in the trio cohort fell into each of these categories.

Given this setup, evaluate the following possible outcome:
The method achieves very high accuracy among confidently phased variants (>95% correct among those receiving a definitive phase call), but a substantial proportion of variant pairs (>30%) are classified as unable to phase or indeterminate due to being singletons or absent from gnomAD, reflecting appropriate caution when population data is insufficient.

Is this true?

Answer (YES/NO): NO